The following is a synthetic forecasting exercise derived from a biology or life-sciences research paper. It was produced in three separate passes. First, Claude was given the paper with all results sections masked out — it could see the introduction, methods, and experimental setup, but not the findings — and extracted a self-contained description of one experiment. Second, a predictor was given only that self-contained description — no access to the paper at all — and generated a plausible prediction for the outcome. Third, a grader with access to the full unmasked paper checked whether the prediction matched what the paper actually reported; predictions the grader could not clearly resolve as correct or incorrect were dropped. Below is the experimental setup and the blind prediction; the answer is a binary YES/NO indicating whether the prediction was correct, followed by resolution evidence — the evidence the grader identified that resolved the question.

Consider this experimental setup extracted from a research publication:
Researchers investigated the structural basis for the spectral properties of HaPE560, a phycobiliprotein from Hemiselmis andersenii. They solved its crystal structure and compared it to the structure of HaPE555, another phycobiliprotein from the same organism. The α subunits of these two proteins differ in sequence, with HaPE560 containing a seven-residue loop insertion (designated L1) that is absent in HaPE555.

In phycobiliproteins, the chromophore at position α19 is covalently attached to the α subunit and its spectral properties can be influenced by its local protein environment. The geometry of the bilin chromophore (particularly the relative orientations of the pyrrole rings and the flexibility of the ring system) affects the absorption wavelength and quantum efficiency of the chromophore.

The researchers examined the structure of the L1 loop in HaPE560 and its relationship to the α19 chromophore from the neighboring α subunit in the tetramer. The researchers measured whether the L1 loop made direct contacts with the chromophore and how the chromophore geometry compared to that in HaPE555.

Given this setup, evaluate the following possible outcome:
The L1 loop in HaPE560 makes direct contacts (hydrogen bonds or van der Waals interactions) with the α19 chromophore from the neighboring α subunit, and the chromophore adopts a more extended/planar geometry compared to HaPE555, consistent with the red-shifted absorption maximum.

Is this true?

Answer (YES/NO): NO